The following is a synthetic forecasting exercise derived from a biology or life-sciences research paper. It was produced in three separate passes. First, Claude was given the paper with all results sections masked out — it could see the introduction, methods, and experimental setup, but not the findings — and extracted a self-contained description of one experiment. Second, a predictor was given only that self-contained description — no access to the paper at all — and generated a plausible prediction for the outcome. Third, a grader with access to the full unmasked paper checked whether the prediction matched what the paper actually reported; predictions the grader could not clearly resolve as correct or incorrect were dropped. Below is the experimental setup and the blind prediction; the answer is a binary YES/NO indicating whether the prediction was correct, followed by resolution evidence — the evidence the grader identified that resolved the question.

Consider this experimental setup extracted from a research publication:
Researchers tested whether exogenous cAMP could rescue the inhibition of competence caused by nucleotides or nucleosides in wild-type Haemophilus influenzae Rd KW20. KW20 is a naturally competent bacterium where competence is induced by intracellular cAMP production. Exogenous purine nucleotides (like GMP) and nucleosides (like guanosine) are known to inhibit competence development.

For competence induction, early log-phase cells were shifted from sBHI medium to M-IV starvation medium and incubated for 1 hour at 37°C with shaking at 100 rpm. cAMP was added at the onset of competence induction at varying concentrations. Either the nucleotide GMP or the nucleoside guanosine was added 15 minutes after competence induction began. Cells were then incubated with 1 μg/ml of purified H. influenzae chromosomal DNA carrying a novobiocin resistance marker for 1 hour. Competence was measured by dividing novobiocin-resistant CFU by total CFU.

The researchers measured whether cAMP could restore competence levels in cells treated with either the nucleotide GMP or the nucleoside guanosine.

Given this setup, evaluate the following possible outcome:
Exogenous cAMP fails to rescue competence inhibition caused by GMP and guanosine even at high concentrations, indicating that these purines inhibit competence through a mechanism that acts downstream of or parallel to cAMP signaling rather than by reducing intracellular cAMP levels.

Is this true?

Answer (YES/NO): NO